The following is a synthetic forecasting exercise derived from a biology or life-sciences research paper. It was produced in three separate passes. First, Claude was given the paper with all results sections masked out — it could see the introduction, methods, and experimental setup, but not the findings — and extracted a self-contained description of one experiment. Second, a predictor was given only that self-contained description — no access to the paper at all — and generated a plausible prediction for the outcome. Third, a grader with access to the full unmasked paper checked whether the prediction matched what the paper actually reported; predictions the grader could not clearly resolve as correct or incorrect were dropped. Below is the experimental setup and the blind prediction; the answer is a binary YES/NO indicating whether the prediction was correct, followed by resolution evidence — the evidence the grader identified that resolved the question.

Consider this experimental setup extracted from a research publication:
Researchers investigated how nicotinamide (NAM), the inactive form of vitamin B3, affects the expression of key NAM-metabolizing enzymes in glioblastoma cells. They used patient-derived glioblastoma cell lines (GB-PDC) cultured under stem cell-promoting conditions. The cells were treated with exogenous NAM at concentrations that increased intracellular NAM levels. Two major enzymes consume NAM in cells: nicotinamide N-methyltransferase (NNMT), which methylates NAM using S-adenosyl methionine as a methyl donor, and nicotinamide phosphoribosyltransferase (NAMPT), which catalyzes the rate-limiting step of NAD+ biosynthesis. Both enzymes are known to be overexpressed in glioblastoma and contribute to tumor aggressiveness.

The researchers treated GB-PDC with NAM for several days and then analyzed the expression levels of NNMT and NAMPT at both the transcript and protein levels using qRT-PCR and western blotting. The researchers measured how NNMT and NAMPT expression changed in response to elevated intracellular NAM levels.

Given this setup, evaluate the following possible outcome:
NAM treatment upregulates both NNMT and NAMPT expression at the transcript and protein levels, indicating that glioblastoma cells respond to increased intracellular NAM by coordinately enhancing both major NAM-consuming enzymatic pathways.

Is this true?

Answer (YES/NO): NO